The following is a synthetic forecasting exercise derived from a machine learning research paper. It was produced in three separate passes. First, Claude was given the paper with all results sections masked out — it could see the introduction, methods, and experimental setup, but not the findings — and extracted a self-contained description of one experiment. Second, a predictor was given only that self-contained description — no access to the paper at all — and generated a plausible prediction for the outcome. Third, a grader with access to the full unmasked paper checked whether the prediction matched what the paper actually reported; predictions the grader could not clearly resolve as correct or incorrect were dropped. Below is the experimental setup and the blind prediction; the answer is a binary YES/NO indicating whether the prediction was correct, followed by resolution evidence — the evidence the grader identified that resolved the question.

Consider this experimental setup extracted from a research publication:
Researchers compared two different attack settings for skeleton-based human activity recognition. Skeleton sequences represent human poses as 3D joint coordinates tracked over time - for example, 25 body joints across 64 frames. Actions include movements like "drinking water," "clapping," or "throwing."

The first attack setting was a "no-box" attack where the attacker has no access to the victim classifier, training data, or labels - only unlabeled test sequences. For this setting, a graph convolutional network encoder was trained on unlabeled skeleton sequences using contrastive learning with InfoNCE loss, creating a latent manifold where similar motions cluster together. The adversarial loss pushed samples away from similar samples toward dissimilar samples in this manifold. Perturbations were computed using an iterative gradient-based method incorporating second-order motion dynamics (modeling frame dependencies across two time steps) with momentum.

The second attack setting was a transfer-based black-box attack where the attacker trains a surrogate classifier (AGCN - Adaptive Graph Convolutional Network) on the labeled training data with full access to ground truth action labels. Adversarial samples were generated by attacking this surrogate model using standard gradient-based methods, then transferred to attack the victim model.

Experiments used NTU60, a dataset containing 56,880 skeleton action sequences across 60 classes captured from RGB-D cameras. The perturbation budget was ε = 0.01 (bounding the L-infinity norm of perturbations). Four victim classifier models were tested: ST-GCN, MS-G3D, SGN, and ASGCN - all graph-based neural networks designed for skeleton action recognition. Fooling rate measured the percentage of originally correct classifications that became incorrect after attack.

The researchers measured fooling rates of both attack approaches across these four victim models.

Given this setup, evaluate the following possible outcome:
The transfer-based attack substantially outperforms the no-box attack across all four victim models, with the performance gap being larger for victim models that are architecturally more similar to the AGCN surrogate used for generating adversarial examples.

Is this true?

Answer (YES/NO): NO